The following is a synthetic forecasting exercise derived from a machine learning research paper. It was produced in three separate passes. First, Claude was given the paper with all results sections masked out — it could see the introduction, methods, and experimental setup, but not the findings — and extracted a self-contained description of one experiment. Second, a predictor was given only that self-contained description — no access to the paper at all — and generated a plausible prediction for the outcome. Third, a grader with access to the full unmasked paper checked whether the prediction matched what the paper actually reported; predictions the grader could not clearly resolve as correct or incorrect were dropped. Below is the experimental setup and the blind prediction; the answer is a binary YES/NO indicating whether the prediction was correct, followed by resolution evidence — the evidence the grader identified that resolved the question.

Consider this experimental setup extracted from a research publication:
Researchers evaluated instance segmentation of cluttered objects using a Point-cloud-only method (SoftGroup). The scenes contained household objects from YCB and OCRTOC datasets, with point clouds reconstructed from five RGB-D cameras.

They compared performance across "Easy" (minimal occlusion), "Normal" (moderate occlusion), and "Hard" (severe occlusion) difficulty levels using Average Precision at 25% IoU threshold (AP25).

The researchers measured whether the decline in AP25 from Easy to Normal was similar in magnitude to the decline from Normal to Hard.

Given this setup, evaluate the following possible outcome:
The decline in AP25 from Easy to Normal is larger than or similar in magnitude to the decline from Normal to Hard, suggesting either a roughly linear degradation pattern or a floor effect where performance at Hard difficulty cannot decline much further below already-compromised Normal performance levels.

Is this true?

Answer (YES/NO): NO